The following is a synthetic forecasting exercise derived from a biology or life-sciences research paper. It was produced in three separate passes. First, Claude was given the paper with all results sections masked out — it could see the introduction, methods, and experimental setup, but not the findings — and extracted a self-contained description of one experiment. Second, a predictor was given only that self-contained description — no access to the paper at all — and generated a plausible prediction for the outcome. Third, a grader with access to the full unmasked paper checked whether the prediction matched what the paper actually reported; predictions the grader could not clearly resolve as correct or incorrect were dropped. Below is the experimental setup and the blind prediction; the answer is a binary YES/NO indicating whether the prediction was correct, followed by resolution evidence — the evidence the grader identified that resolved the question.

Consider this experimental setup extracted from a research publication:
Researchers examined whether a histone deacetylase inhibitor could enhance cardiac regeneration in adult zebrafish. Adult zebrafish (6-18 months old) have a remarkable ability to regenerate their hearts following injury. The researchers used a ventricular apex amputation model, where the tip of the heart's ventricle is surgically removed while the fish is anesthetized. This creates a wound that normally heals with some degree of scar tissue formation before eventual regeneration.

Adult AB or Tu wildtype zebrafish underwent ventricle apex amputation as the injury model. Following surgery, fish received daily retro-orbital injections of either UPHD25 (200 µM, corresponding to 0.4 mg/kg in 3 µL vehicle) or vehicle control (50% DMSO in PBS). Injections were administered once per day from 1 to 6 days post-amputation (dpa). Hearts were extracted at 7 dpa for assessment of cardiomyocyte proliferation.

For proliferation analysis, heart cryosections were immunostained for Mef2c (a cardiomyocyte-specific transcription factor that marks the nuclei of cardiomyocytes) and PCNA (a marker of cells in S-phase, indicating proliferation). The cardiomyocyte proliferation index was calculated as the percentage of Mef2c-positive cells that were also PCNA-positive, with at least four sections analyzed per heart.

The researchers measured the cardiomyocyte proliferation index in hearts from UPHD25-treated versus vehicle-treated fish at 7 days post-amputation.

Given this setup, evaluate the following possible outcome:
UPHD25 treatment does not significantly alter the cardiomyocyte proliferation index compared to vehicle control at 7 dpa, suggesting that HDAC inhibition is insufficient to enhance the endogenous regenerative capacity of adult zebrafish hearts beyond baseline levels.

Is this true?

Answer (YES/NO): NO